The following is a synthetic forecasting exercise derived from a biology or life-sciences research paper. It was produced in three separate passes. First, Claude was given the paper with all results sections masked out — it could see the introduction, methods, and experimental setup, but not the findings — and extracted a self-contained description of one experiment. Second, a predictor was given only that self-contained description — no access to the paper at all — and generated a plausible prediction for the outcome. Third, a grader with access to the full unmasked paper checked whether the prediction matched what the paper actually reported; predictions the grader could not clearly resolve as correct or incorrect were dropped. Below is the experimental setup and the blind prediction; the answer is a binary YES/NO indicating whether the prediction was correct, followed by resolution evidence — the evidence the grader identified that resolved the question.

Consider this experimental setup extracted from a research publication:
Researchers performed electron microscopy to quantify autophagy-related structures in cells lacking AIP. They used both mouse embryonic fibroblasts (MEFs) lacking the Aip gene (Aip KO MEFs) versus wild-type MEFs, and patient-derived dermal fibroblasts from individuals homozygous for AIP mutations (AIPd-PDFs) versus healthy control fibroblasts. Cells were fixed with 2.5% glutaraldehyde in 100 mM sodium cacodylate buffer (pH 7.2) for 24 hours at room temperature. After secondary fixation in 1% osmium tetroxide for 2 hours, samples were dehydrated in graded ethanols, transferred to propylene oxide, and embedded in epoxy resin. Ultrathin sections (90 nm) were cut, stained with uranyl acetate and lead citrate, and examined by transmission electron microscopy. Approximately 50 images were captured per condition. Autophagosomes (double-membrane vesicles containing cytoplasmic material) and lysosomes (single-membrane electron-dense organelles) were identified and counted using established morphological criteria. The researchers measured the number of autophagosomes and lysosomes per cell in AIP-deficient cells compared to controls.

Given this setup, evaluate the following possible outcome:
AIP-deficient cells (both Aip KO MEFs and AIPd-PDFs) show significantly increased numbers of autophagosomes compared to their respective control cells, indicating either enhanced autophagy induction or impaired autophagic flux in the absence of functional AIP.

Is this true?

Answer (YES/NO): YES